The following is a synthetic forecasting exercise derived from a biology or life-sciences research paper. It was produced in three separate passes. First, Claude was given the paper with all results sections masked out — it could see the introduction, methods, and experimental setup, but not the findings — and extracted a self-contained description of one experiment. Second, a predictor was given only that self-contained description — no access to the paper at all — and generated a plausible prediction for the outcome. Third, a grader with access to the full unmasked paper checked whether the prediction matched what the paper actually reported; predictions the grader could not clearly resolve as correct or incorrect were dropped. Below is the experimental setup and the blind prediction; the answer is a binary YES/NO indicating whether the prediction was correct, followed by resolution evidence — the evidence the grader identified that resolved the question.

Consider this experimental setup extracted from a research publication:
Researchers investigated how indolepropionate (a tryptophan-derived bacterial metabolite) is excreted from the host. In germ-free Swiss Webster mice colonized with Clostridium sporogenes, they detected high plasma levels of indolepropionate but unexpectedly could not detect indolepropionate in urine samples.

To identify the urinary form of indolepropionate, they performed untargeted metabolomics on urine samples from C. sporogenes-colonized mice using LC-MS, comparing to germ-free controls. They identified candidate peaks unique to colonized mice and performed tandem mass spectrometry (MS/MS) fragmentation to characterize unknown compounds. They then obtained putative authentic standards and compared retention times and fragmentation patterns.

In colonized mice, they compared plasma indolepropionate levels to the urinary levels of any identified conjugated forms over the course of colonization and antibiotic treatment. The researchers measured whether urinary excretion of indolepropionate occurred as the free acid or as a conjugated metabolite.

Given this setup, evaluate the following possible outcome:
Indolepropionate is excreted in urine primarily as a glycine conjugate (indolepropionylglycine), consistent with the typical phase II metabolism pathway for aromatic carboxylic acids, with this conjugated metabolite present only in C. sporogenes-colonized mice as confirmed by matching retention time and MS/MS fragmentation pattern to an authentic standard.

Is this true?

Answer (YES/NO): YES